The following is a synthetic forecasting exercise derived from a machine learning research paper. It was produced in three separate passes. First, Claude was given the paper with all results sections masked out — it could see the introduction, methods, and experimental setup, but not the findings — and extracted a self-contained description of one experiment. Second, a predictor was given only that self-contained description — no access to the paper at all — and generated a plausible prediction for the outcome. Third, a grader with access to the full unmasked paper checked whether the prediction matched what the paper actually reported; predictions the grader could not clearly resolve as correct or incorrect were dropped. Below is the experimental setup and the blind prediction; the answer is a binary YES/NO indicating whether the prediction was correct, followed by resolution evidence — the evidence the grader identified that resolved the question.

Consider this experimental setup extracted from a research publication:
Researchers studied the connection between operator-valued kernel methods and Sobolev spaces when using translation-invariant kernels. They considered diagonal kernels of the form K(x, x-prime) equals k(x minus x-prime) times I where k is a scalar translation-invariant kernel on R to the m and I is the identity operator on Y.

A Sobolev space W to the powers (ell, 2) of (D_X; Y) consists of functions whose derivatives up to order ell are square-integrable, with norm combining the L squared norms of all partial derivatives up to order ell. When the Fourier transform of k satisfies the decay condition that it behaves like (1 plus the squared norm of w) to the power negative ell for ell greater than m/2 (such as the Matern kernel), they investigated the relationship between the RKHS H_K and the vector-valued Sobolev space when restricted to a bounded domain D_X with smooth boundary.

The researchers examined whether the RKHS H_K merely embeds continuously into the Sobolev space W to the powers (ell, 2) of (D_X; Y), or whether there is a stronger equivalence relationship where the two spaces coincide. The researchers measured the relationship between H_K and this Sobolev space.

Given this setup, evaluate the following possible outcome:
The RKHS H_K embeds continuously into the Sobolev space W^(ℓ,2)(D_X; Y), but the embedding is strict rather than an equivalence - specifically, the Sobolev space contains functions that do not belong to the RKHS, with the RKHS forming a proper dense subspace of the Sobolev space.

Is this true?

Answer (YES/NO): NO